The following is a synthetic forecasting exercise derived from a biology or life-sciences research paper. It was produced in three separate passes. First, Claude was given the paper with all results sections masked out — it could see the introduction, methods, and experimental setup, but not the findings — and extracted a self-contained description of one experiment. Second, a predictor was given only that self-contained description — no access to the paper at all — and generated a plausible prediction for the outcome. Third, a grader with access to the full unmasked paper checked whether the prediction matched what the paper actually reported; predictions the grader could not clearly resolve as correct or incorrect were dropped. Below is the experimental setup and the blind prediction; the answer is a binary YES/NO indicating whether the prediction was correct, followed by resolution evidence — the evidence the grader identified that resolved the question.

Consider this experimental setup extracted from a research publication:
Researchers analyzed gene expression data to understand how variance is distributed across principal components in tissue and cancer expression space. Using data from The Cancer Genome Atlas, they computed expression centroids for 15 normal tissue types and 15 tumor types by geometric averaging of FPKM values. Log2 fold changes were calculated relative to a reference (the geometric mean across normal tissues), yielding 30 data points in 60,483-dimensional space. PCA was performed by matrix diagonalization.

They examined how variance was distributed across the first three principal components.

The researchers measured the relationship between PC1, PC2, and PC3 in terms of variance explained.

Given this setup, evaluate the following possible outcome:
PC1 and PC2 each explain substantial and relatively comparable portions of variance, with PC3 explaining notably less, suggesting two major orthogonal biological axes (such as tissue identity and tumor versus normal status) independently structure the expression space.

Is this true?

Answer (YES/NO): NO